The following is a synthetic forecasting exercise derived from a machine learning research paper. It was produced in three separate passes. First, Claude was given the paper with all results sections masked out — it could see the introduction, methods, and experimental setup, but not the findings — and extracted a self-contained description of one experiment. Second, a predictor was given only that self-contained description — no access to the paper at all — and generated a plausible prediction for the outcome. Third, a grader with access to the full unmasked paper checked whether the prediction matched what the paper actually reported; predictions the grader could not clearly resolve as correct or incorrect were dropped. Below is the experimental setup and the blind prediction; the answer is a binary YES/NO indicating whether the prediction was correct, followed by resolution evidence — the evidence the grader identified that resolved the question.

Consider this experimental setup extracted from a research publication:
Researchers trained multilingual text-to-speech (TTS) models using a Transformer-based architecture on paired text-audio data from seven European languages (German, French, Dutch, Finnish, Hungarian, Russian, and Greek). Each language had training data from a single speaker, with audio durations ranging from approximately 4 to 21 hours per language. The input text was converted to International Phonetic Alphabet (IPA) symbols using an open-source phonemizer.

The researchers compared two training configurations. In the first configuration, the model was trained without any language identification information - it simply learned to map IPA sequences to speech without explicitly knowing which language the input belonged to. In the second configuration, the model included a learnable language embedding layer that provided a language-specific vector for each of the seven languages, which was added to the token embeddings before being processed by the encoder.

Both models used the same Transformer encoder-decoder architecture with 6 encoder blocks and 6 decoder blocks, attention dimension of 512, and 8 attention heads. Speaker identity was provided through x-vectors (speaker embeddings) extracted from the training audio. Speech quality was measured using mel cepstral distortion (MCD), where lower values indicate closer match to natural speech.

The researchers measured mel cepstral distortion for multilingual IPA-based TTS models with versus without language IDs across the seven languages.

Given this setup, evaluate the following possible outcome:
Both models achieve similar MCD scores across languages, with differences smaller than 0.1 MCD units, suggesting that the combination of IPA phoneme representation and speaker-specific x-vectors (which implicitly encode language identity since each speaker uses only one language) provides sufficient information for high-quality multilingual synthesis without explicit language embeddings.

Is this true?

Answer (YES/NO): NO